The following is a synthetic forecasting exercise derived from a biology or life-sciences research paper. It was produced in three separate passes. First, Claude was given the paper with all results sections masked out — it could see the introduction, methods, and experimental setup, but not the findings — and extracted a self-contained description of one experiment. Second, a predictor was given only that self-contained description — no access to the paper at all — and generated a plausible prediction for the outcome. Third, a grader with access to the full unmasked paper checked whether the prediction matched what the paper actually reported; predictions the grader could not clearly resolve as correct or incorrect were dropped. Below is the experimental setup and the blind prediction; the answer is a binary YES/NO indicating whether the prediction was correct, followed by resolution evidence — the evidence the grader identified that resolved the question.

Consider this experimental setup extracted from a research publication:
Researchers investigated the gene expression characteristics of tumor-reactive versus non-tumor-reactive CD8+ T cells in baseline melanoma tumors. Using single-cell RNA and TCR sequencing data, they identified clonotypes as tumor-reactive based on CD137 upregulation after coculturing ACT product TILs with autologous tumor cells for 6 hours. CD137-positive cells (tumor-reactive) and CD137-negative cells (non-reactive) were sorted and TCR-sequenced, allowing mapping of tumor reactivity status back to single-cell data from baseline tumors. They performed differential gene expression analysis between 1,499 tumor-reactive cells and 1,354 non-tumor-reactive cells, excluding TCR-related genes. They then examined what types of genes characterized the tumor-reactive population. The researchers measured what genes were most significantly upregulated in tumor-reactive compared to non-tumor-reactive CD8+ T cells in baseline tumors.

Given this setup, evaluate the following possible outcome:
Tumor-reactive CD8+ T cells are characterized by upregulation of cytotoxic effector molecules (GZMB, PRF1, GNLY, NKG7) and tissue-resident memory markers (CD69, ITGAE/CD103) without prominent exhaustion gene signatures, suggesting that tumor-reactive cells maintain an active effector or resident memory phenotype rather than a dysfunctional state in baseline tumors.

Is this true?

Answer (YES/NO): NO